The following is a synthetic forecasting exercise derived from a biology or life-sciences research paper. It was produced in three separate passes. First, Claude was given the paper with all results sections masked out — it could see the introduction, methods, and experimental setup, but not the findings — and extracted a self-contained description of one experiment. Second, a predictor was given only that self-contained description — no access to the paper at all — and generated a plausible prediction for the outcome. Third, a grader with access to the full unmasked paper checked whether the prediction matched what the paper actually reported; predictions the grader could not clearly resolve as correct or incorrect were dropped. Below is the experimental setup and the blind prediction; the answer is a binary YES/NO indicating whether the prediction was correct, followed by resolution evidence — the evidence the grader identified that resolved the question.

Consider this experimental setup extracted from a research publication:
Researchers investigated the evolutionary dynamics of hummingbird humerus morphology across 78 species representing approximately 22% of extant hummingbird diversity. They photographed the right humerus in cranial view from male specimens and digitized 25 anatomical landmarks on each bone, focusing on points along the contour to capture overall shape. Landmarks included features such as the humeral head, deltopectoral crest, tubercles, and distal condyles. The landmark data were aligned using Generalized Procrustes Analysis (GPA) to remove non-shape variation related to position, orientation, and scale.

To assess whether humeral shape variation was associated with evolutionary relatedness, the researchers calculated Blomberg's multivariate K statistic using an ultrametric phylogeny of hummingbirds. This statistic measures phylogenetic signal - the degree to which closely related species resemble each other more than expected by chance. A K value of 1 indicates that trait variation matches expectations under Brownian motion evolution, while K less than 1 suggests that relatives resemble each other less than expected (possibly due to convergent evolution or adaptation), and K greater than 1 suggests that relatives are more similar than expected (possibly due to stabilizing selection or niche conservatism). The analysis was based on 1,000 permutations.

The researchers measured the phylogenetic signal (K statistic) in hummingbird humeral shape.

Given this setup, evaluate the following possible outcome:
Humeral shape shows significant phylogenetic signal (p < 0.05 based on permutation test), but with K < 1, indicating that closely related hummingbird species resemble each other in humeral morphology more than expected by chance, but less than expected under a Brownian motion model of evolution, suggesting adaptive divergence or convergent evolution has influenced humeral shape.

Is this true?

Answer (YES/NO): YES